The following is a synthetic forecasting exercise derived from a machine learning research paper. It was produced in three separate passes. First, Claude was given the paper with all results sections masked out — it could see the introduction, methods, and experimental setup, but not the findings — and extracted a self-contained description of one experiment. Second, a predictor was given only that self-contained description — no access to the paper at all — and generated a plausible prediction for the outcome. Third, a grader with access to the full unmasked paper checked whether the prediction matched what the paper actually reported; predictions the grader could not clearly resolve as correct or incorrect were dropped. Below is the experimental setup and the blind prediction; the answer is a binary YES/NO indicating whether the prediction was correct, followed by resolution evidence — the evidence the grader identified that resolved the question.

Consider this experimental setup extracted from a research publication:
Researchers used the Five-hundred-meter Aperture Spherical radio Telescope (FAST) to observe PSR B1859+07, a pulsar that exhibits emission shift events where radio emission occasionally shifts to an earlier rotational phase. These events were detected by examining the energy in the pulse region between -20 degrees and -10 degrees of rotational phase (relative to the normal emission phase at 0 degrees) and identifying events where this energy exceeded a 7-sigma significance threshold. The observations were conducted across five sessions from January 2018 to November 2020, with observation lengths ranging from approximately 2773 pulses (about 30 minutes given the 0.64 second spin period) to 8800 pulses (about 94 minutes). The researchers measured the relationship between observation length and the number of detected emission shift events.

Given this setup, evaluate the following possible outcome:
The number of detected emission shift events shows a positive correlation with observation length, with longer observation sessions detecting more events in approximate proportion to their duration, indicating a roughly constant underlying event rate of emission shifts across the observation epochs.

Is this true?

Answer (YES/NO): YES